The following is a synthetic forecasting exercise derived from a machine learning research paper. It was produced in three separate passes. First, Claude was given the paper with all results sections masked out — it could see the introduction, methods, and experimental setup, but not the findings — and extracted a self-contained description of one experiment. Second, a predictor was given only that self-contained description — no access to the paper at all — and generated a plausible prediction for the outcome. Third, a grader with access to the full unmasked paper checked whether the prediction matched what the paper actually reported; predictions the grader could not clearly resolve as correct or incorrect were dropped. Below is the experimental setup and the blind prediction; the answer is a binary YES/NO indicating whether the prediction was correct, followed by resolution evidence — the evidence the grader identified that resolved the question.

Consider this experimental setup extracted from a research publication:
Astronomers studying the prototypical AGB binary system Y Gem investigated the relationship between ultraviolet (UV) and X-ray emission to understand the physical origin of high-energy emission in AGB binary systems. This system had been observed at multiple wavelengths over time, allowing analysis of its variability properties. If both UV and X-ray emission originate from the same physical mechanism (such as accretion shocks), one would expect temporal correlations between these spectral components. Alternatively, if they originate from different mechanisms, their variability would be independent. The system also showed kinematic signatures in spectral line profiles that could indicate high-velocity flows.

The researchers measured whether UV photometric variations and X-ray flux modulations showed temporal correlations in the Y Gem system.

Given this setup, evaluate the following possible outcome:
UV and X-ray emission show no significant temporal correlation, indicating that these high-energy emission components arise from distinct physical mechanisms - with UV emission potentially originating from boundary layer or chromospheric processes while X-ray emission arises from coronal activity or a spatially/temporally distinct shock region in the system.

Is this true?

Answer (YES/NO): NO